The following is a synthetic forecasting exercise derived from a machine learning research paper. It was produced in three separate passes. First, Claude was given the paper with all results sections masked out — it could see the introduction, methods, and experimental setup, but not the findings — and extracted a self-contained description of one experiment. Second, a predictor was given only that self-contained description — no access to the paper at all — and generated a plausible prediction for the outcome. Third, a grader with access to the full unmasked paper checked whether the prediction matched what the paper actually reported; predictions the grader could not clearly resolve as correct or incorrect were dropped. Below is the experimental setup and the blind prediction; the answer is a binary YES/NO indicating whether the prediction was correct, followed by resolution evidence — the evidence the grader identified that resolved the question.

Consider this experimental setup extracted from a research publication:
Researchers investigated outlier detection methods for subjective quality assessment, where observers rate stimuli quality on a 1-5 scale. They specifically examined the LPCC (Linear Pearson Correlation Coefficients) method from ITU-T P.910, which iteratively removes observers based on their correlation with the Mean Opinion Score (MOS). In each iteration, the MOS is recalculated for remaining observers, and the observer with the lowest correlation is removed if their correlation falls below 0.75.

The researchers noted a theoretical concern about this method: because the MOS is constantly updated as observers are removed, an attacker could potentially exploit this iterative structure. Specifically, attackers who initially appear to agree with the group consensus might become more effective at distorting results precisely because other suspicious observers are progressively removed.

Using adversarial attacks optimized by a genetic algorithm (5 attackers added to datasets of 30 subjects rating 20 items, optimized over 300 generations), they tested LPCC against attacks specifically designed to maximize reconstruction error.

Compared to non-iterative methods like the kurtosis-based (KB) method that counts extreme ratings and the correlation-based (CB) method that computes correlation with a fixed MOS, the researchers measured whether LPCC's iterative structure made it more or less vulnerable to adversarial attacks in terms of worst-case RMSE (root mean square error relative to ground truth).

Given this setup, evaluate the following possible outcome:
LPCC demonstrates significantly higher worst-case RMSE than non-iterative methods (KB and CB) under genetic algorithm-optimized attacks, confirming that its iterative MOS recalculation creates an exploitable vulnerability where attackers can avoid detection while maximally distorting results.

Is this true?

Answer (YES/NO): NO